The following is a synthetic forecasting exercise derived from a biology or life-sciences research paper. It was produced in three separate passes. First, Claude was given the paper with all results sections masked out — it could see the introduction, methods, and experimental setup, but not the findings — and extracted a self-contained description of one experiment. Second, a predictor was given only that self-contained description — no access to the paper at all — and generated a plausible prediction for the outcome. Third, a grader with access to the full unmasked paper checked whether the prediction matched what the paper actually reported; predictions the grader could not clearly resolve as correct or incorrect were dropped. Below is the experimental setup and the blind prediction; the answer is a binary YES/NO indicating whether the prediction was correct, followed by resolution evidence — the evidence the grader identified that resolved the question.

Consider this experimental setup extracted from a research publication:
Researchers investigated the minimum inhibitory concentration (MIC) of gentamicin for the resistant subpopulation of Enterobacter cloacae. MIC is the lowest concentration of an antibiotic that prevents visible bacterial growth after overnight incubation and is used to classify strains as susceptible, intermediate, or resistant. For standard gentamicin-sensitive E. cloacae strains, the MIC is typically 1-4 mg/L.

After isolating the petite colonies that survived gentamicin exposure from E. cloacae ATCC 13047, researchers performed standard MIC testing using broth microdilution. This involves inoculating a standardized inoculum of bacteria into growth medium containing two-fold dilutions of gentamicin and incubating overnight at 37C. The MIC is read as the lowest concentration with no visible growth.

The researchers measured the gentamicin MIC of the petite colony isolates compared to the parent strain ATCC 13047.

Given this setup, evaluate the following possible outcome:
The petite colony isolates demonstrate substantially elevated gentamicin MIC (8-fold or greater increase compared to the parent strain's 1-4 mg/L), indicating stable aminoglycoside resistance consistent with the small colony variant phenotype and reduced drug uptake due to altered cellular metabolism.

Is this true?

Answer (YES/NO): NO